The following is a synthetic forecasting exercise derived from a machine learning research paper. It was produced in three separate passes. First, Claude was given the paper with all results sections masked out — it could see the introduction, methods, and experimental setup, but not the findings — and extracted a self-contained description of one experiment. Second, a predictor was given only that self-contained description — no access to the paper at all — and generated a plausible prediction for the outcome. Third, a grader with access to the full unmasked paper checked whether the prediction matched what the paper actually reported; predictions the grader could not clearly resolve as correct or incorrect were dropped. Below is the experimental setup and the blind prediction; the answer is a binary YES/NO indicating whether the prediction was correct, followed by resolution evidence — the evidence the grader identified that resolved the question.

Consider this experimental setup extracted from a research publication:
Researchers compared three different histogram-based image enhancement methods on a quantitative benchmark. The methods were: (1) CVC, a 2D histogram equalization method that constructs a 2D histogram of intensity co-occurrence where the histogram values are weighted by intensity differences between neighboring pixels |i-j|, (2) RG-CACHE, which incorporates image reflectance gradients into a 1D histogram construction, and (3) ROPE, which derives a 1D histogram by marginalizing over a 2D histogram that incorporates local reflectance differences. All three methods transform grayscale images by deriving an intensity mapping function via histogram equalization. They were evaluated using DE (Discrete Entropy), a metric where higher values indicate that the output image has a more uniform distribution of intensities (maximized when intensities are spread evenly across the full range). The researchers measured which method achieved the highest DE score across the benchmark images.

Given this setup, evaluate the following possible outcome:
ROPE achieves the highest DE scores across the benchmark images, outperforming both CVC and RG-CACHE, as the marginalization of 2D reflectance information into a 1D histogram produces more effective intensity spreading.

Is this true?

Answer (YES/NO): NO